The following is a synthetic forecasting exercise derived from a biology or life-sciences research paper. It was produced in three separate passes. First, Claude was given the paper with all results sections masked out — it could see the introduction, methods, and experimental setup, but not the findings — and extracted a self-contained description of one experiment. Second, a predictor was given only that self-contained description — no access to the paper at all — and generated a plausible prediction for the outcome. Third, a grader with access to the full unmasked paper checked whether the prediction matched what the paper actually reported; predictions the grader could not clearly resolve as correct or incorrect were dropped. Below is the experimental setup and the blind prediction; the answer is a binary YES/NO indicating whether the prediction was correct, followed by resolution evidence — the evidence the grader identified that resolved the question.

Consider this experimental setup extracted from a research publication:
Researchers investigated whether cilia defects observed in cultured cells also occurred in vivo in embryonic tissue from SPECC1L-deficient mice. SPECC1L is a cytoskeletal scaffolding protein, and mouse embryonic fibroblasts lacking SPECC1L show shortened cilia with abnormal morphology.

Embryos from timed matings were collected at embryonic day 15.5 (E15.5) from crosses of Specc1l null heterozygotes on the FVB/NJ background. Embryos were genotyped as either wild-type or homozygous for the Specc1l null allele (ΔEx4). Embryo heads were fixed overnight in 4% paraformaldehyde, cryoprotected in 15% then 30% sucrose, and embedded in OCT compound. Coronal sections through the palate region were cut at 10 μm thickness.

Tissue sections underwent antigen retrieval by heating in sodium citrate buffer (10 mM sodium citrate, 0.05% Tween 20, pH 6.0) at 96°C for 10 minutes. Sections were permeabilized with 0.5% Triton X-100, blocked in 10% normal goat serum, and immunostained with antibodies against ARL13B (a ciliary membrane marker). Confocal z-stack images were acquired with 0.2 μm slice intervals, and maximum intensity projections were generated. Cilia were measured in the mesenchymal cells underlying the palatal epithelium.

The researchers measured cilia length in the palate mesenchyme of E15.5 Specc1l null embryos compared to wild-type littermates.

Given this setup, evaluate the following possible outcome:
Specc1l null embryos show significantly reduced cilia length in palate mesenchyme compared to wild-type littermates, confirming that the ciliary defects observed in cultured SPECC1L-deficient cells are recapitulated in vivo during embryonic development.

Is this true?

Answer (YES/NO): YES